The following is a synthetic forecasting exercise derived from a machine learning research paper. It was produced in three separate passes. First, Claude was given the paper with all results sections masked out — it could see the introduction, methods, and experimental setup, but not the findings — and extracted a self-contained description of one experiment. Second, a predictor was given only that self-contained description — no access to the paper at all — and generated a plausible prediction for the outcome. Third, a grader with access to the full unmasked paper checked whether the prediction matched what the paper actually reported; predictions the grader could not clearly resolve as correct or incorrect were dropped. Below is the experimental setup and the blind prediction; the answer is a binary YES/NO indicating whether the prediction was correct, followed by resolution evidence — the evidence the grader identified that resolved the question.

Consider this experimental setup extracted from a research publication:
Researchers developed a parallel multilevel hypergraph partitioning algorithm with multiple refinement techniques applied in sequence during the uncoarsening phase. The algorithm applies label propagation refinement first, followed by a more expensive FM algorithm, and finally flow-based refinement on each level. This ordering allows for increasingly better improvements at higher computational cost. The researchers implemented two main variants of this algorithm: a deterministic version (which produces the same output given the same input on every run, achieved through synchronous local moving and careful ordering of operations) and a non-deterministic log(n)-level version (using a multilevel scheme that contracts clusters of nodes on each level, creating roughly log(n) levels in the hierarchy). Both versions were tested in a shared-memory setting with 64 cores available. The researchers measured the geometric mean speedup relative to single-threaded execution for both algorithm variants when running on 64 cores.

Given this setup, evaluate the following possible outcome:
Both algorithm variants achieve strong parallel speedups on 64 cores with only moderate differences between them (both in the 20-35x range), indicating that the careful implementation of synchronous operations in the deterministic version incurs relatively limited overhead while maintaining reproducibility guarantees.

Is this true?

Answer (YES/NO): NO